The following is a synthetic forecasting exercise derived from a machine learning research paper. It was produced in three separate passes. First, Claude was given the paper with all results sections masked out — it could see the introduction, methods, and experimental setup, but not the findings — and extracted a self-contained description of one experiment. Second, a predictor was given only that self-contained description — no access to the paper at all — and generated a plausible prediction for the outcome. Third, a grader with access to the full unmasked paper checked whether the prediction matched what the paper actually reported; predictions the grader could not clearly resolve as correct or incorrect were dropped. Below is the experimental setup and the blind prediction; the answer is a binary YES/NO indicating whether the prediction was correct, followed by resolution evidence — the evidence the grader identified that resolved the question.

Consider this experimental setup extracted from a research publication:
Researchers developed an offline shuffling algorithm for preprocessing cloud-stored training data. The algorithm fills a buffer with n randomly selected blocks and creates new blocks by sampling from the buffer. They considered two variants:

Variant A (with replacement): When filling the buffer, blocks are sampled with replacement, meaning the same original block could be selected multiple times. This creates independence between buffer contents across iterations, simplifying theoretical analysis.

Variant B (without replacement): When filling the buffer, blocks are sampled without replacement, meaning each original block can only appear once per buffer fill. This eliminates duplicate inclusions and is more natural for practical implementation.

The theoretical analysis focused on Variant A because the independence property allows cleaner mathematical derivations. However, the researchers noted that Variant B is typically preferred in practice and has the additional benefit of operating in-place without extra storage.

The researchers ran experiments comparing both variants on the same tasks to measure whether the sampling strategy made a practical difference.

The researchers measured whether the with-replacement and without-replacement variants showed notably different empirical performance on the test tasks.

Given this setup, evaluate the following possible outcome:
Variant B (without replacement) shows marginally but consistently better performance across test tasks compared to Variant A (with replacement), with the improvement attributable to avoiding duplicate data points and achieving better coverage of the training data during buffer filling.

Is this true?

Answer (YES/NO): NO